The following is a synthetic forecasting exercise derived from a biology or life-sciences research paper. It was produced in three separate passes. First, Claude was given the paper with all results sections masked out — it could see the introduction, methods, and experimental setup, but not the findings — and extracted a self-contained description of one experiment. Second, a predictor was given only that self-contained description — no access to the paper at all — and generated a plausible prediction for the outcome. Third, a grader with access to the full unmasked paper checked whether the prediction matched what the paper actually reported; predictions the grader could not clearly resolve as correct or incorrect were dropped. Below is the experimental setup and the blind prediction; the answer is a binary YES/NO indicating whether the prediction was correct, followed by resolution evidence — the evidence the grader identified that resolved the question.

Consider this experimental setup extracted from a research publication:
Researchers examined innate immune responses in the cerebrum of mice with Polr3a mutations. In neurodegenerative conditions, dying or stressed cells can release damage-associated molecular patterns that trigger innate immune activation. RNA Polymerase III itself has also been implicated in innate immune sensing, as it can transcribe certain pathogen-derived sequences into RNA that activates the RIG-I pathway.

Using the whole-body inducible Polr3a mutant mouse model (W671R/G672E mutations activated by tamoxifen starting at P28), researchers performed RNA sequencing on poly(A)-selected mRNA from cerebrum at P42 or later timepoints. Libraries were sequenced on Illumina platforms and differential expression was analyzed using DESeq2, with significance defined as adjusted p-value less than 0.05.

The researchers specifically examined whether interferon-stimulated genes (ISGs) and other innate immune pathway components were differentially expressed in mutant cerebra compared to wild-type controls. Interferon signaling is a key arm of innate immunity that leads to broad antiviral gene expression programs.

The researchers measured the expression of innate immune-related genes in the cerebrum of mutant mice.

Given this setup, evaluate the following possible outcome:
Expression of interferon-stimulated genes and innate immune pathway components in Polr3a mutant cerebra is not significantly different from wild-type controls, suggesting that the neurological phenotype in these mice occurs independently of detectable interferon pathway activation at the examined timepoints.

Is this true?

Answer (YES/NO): NO